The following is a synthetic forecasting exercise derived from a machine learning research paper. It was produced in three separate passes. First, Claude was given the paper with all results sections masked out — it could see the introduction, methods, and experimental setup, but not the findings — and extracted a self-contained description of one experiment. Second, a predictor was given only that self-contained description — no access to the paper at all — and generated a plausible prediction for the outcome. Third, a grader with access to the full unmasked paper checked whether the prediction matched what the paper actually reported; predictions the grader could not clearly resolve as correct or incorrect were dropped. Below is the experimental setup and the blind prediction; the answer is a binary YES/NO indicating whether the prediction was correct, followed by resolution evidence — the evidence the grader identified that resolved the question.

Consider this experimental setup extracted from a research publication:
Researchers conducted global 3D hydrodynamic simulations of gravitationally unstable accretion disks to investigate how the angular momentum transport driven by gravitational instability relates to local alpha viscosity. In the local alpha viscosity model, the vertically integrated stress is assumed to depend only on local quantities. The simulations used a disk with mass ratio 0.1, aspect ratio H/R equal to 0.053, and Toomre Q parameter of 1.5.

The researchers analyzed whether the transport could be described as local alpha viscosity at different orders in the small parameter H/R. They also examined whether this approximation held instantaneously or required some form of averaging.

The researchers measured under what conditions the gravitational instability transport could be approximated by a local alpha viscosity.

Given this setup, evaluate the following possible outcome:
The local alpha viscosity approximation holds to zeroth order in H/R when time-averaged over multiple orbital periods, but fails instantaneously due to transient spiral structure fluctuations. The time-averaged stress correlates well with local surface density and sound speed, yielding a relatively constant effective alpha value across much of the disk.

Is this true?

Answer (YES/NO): NO